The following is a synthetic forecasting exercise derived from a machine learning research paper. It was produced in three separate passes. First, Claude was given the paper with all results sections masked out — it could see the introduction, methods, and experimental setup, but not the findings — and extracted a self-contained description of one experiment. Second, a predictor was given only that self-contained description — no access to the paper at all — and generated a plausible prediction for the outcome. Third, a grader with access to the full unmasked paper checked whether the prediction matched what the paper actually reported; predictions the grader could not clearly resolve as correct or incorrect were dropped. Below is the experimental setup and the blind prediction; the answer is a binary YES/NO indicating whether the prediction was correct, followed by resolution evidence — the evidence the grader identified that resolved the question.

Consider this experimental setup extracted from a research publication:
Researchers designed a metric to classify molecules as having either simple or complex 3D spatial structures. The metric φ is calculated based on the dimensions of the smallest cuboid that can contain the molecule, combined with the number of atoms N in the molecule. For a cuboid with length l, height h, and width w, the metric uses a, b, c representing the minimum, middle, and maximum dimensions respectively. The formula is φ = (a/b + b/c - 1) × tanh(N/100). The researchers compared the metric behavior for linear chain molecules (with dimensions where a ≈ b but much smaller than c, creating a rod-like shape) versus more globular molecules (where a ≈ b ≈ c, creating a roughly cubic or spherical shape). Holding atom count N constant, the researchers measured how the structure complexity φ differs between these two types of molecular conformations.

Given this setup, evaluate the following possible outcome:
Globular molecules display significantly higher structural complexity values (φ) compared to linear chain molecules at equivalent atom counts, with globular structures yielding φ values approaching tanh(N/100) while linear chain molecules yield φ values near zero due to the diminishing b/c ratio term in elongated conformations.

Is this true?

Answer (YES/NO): YES